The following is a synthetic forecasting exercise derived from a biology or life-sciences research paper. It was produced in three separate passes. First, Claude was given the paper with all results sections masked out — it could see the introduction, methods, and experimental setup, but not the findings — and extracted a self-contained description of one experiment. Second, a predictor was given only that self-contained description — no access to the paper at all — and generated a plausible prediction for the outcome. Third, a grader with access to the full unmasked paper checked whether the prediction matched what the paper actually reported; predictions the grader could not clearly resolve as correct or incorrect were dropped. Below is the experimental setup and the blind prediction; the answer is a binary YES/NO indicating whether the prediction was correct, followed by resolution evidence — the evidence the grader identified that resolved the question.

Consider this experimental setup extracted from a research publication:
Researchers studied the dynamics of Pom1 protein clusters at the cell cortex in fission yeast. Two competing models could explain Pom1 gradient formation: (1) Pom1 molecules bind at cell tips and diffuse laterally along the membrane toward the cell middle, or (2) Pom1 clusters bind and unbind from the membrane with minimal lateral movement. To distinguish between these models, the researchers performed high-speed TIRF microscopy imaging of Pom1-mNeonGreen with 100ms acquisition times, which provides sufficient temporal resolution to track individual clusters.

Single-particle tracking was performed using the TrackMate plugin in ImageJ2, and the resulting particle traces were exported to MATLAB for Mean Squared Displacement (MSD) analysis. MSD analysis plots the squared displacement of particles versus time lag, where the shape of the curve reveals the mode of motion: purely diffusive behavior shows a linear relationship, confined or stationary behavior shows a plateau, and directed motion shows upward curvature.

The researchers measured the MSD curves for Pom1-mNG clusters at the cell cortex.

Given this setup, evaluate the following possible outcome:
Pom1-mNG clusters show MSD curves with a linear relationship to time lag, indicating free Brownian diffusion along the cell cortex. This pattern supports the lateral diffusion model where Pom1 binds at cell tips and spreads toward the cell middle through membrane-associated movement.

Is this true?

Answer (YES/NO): NO